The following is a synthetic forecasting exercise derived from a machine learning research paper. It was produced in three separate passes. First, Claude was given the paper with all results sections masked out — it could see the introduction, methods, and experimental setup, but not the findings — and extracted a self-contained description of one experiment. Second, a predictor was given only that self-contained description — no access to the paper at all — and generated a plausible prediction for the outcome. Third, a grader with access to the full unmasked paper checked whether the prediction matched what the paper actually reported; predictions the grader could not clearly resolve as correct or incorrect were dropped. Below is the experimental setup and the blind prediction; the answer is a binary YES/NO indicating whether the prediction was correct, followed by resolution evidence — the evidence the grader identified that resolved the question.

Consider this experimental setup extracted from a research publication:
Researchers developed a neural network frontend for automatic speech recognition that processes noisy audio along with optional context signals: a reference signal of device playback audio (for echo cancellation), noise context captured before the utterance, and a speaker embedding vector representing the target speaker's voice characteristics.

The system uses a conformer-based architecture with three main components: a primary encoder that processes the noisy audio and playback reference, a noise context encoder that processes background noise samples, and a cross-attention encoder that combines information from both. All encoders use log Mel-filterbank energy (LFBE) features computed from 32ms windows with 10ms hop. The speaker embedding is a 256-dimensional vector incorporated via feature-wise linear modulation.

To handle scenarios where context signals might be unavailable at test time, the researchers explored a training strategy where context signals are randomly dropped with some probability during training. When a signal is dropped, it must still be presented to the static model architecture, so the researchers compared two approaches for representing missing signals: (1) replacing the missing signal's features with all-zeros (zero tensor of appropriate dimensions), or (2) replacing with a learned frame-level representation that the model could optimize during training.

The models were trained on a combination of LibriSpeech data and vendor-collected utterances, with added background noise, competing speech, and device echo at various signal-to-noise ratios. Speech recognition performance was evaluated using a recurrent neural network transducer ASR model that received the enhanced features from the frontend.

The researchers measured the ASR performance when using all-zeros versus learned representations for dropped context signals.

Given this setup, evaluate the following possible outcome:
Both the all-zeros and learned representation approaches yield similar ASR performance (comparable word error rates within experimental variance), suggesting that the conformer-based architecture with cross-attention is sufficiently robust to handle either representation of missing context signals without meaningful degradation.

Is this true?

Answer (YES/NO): YES